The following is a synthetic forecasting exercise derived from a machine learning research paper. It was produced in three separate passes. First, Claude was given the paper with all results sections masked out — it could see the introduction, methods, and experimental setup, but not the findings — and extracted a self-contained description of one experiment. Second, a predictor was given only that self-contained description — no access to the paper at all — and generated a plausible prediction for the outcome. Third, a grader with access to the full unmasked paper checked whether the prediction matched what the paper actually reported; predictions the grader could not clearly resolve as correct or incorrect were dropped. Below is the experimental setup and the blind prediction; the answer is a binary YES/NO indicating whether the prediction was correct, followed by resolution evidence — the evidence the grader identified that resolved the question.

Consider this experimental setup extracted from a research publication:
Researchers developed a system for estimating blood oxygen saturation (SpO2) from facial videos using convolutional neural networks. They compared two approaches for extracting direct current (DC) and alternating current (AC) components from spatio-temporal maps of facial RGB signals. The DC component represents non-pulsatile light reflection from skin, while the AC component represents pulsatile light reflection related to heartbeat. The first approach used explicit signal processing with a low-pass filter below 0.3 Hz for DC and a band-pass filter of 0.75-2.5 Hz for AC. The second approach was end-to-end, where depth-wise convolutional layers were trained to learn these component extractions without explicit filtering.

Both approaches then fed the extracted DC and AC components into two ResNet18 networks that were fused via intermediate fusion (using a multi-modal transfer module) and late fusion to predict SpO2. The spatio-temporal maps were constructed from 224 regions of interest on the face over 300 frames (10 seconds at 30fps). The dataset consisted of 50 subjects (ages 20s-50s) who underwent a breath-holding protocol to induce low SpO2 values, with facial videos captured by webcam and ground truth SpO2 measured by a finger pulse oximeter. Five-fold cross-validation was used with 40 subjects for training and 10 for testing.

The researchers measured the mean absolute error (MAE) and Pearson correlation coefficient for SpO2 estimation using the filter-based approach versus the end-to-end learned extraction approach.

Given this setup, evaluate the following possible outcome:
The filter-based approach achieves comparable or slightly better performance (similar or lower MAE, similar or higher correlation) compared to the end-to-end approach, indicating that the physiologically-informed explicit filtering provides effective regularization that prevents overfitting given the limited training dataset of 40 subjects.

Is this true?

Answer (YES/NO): NO